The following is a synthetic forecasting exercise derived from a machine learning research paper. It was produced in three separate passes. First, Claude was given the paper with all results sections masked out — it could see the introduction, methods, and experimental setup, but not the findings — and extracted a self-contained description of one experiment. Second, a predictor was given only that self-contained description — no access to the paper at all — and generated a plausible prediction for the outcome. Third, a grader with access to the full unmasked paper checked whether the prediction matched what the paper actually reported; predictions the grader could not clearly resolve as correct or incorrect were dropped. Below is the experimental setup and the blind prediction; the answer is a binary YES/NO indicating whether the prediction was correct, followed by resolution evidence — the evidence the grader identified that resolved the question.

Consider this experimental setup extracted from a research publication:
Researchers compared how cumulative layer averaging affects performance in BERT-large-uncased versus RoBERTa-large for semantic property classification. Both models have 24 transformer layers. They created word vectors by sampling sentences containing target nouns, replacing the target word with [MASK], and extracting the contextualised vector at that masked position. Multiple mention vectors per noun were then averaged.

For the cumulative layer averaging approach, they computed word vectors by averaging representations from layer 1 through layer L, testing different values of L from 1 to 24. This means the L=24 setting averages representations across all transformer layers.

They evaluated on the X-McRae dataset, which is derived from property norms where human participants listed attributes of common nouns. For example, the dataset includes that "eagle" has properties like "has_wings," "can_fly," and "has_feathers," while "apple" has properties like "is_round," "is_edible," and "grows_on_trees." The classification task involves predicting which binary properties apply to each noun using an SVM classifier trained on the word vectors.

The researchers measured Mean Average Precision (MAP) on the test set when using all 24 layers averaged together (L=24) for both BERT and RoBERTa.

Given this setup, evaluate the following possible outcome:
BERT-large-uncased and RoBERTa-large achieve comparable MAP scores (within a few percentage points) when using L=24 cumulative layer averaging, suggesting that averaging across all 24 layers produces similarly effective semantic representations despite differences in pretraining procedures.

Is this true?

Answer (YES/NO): NO